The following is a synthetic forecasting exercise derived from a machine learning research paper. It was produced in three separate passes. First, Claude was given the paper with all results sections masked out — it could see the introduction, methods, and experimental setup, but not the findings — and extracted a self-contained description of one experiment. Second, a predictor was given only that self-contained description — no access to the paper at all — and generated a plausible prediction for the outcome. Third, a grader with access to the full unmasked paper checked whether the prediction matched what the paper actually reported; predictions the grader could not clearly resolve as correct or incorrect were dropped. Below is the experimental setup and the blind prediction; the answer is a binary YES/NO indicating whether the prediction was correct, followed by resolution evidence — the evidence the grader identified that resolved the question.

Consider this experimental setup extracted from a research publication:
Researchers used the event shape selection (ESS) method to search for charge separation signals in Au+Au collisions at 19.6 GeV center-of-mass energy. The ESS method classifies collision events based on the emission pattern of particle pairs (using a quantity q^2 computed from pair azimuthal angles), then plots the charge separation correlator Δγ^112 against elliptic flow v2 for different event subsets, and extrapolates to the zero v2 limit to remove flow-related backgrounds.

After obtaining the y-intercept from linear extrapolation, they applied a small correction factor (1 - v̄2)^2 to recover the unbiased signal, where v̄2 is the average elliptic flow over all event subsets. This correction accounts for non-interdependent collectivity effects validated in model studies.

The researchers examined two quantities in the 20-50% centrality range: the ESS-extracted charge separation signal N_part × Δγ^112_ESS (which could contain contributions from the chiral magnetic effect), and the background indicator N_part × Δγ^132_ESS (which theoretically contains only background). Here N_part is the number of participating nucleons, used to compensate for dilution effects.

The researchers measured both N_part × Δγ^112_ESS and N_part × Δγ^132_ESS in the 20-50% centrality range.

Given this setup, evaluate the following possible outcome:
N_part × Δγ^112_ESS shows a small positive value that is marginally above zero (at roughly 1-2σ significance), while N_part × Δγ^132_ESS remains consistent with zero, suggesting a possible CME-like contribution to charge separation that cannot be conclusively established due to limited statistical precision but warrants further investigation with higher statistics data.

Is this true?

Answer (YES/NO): NO